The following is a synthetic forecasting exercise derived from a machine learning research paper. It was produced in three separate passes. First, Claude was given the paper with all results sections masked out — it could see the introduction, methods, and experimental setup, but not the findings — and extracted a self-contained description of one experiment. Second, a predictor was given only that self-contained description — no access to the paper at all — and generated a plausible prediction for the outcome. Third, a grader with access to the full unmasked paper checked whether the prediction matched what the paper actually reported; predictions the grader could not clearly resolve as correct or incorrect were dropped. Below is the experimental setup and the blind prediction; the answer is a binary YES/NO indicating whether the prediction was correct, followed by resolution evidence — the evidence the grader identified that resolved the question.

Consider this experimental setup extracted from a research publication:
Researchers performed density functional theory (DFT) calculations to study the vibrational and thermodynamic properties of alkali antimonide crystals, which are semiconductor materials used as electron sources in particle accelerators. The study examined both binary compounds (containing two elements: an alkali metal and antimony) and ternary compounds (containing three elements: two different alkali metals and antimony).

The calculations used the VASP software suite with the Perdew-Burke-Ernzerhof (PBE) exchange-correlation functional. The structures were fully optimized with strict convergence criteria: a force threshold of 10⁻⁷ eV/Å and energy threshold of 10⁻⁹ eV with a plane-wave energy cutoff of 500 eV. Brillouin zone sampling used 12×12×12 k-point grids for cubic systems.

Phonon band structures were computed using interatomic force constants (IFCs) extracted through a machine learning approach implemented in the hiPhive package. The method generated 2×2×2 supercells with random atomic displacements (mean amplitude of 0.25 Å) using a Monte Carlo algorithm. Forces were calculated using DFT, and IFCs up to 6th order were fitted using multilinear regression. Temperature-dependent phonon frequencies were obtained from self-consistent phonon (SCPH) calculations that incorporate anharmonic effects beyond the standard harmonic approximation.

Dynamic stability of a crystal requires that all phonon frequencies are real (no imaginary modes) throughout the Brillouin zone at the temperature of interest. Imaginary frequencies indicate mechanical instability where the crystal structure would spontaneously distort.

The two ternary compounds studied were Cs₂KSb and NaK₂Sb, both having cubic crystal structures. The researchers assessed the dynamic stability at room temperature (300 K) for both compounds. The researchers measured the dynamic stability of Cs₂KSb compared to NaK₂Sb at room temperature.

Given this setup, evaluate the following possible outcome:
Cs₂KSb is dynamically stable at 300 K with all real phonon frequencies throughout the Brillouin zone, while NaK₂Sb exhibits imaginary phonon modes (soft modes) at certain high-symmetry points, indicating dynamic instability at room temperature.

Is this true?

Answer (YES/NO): NO